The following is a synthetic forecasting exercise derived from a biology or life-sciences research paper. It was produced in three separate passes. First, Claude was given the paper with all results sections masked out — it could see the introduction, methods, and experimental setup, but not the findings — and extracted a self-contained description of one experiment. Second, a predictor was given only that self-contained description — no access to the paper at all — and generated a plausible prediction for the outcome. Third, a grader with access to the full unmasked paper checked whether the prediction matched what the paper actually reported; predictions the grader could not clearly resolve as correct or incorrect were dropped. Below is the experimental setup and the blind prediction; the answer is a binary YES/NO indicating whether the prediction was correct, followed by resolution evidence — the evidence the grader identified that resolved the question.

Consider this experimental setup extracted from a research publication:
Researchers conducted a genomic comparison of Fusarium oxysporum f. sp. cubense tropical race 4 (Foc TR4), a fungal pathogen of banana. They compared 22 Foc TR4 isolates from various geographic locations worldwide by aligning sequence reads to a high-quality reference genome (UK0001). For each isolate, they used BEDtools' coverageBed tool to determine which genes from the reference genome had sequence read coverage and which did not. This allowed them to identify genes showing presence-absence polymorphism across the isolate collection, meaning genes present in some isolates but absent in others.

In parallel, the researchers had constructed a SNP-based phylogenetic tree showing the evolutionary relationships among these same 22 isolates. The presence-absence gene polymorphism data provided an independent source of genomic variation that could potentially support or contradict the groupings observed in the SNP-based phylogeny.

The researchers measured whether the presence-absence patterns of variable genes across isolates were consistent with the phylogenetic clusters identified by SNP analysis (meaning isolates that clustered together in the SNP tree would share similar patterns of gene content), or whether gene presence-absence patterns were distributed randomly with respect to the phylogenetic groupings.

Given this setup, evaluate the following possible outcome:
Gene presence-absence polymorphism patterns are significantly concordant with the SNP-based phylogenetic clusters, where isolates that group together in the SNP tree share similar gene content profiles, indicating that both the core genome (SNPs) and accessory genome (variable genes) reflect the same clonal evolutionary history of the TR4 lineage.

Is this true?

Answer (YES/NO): YES